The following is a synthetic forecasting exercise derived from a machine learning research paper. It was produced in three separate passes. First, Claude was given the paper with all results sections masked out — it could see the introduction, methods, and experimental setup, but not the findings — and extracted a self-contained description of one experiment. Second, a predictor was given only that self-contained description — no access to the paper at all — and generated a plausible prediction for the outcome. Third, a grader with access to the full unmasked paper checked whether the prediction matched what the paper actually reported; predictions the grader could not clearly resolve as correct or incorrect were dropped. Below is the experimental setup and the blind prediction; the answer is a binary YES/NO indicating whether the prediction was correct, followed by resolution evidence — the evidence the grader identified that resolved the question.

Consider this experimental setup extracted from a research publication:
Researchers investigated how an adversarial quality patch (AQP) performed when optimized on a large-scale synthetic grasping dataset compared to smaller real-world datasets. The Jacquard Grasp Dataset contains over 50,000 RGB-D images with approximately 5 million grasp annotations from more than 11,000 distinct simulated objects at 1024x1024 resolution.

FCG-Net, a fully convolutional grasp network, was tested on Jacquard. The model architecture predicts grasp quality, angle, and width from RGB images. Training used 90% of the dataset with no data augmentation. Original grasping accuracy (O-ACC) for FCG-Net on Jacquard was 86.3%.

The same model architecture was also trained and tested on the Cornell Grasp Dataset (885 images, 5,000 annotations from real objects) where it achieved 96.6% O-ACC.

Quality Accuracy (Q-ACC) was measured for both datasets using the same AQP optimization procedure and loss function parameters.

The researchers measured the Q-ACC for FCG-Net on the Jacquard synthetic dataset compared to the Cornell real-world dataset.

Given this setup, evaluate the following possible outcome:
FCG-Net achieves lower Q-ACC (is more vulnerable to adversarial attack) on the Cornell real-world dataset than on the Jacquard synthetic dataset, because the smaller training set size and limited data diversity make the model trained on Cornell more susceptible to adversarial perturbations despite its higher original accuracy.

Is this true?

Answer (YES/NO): NO